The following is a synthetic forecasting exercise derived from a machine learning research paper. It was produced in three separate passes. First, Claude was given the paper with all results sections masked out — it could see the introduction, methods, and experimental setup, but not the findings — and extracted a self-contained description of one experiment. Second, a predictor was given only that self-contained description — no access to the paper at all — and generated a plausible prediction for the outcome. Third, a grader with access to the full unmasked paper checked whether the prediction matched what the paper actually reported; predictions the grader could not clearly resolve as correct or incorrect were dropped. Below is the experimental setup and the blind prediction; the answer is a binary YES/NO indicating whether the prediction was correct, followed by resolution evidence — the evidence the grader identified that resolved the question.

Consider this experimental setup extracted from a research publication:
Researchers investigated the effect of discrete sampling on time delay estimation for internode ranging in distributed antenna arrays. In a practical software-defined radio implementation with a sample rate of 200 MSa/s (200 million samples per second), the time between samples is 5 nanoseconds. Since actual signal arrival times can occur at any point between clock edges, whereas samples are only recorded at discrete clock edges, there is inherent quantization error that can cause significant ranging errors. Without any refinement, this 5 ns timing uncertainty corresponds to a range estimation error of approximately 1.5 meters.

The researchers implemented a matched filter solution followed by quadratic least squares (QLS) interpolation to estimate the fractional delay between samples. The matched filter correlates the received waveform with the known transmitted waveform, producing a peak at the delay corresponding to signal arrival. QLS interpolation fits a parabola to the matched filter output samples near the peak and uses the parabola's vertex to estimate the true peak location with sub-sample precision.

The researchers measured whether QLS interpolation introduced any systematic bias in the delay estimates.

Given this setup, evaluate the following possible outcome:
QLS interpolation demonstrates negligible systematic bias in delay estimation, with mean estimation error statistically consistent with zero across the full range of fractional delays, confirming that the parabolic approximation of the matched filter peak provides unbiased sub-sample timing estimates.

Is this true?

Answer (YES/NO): NO